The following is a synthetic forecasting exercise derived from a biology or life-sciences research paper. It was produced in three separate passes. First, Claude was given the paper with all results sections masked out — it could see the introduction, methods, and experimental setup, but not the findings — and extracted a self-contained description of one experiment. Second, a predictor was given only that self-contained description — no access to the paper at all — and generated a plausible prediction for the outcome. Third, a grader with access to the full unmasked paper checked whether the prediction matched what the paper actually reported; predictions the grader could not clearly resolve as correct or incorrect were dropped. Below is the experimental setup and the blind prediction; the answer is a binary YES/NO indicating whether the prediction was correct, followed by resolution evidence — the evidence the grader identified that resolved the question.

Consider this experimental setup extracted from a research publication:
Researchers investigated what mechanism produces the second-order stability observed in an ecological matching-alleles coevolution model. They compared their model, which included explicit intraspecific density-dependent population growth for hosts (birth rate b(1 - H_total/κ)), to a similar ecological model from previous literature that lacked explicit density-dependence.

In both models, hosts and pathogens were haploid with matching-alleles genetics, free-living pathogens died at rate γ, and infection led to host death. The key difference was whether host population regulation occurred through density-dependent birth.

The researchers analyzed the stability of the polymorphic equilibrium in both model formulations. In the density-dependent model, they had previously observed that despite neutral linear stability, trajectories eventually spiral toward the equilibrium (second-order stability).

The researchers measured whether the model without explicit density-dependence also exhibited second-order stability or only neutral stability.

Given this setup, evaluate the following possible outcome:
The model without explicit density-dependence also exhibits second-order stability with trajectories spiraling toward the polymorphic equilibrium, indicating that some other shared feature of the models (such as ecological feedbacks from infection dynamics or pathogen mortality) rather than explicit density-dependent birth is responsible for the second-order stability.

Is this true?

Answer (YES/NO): NO